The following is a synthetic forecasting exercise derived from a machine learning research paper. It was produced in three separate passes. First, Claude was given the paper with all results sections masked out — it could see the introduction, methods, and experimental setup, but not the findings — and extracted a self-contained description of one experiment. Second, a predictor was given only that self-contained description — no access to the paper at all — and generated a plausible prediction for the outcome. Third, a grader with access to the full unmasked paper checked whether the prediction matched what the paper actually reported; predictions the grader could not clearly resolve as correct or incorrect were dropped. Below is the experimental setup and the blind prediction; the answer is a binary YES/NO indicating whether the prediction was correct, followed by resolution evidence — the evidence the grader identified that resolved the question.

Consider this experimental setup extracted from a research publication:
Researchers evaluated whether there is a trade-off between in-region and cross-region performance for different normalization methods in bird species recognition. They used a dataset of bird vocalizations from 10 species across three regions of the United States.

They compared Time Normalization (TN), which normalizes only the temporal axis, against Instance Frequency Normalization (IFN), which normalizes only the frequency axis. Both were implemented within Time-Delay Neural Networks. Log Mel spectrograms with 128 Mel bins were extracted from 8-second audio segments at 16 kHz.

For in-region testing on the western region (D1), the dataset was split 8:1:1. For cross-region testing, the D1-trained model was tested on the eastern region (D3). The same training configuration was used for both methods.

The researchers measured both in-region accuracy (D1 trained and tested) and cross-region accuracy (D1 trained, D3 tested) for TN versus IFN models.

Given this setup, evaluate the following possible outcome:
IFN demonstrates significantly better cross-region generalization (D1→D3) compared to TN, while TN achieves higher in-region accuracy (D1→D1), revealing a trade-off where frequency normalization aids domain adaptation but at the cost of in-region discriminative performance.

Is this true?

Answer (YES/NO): YES